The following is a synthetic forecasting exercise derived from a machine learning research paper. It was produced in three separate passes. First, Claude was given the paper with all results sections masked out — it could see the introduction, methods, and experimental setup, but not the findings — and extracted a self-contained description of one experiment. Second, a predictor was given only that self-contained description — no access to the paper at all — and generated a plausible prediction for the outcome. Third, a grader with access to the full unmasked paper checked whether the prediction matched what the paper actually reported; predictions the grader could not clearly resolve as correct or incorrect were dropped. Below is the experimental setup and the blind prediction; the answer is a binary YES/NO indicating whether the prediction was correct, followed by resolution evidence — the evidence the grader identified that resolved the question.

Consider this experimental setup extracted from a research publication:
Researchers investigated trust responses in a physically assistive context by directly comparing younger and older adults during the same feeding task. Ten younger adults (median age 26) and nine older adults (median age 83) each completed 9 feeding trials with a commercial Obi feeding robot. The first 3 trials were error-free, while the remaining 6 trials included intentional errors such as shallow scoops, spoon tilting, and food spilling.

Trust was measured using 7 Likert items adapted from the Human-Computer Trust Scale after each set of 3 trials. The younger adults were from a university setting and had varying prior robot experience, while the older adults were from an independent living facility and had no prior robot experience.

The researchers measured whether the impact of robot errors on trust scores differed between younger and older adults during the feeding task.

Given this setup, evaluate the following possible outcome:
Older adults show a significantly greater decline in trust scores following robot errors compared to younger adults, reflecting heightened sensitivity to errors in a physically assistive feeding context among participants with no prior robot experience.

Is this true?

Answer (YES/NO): NO